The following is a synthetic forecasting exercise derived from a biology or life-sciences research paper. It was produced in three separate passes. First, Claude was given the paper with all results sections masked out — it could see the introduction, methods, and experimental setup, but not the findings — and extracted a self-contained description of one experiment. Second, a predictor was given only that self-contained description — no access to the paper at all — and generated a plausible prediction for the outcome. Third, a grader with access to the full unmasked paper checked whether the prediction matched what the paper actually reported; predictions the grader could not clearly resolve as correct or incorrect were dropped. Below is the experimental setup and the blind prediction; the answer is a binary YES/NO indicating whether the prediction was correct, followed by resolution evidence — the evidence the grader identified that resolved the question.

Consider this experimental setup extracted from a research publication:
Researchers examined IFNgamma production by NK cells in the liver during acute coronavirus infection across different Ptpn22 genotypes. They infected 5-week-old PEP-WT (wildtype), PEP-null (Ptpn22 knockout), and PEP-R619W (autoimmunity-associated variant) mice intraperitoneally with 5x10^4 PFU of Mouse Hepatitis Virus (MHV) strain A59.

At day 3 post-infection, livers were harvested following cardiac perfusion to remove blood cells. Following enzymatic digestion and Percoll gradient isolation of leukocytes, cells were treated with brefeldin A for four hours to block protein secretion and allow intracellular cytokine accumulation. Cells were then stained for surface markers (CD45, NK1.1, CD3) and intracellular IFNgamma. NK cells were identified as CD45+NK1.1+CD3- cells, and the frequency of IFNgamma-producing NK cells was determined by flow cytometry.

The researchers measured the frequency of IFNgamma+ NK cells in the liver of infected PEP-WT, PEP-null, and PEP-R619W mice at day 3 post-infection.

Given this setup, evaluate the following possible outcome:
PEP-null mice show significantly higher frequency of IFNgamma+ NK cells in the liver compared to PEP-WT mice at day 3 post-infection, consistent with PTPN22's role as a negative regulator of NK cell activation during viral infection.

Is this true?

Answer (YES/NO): NO